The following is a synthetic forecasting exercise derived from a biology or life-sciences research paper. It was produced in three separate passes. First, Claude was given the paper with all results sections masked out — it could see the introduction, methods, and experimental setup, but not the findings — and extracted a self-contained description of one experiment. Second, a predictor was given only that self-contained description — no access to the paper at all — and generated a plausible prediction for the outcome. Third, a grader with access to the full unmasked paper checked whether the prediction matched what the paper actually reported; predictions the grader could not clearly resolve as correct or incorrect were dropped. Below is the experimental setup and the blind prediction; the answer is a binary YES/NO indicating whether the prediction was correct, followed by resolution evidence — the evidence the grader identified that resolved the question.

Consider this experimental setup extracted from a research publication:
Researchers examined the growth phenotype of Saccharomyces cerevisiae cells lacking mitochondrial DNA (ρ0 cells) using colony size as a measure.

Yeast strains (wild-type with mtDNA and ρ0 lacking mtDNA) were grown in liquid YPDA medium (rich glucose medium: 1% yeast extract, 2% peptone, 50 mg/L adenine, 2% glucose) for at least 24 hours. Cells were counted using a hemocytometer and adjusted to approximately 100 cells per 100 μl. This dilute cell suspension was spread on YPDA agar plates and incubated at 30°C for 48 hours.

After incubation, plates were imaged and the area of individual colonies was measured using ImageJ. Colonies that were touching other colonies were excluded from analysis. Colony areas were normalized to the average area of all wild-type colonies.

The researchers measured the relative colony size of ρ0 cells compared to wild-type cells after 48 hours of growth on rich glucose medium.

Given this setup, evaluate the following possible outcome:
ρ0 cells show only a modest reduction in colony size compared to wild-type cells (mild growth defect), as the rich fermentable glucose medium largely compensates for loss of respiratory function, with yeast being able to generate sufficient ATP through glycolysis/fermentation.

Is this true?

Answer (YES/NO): NO